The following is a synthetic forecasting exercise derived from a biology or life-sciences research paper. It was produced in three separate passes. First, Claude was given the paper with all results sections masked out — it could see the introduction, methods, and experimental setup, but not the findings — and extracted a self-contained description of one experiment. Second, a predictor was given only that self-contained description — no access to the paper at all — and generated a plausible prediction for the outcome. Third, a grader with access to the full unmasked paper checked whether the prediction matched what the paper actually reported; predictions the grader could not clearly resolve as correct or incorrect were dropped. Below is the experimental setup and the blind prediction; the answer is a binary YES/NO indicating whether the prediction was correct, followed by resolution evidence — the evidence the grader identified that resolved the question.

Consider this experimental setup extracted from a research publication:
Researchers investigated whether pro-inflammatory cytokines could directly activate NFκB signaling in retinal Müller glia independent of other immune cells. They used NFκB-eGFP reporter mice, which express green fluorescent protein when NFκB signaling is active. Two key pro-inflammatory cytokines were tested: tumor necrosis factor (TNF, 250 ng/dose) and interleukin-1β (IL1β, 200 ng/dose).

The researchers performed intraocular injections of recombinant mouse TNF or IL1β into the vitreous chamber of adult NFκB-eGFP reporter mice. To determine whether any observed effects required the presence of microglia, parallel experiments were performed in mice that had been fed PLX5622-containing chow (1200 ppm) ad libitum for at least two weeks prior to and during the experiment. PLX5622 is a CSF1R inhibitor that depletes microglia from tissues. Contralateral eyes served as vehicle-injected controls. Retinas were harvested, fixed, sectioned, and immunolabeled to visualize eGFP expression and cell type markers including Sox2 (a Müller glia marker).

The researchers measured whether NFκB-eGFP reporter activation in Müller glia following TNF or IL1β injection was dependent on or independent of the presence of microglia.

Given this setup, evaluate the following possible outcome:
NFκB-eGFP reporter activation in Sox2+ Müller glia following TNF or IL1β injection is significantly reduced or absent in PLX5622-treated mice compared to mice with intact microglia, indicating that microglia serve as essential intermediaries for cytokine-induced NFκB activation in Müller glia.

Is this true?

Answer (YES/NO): NO